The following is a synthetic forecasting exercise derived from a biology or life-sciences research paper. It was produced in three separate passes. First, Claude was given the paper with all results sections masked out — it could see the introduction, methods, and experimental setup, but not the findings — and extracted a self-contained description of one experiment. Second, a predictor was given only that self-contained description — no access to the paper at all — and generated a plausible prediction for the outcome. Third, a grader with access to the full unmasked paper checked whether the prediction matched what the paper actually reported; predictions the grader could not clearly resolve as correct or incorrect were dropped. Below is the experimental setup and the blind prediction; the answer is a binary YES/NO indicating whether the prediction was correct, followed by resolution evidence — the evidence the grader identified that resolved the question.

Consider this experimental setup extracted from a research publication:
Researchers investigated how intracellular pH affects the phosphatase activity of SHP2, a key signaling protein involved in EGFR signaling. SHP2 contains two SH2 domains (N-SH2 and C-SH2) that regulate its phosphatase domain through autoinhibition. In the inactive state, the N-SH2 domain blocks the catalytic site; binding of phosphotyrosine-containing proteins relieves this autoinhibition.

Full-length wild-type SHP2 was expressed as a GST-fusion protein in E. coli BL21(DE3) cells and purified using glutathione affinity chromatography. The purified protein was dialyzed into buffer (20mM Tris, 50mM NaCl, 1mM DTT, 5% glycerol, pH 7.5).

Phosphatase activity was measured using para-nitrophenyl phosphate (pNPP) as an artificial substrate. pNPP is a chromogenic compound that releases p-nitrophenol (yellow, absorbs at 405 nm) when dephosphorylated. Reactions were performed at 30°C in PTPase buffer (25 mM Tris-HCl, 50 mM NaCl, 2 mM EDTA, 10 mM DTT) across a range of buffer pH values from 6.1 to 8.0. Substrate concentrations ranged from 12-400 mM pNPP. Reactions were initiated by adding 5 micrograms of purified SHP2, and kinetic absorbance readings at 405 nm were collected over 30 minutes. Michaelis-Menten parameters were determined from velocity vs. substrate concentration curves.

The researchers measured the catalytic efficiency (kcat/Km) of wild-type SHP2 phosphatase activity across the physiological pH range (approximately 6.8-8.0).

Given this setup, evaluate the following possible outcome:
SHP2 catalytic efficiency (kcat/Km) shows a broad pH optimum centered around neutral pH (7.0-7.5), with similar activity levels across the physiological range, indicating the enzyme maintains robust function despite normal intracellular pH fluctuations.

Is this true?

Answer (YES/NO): NO